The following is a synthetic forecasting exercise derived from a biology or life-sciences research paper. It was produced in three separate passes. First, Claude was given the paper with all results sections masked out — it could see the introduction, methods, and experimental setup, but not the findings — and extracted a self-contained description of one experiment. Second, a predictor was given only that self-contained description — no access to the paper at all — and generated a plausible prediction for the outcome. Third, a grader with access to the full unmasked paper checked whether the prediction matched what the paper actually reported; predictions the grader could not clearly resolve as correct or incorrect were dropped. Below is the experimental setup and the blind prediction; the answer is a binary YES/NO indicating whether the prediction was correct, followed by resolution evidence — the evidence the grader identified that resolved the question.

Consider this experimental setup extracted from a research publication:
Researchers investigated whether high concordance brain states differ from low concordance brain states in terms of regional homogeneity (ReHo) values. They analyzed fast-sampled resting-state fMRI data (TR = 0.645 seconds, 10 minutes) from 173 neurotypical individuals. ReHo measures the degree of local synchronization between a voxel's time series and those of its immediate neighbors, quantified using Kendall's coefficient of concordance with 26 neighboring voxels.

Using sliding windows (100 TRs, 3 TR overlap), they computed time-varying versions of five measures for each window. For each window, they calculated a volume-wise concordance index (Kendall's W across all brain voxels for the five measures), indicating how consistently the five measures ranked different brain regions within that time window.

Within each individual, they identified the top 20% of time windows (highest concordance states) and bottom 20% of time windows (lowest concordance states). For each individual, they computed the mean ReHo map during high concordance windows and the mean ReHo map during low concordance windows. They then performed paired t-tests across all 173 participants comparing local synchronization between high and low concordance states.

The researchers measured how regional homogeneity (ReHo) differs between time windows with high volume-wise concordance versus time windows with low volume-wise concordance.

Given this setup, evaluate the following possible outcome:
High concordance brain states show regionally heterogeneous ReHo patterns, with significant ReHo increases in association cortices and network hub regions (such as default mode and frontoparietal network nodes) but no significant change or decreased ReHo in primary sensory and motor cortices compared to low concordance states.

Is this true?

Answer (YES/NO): NO